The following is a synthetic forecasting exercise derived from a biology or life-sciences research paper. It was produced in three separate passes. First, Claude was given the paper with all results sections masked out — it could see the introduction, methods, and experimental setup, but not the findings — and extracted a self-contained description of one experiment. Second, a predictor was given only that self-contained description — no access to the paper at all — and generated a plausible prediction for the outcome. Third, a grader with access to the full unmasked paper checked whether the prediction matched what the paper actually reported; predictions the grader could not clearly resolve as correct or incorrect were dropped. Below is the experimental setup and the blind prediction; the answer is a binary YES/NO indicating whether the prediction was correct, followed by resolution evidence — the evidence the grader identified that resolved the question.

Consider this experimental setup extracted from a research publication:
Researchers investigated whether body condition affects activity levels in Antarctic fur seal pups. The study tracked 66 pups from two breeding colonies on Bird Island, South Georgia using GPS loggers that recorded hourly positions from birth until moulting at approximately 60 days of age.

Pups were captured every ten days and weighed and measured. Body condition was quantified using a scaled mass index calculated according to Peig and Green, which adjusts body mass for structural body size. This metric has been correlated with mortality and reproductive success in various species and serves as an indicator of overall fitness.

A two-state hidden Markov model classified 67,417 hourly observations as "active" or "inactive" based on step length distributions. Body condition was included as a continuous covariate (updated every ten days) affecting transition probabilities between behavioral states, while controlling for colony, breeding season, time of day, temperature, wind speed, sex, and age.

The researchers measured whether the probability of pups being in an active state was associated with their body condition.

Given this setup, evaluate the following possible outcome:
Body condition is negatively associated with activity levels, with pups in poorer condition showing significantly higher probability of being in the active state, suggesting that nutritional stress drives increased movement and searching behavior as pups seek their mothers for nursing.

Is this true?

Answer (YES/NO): NO